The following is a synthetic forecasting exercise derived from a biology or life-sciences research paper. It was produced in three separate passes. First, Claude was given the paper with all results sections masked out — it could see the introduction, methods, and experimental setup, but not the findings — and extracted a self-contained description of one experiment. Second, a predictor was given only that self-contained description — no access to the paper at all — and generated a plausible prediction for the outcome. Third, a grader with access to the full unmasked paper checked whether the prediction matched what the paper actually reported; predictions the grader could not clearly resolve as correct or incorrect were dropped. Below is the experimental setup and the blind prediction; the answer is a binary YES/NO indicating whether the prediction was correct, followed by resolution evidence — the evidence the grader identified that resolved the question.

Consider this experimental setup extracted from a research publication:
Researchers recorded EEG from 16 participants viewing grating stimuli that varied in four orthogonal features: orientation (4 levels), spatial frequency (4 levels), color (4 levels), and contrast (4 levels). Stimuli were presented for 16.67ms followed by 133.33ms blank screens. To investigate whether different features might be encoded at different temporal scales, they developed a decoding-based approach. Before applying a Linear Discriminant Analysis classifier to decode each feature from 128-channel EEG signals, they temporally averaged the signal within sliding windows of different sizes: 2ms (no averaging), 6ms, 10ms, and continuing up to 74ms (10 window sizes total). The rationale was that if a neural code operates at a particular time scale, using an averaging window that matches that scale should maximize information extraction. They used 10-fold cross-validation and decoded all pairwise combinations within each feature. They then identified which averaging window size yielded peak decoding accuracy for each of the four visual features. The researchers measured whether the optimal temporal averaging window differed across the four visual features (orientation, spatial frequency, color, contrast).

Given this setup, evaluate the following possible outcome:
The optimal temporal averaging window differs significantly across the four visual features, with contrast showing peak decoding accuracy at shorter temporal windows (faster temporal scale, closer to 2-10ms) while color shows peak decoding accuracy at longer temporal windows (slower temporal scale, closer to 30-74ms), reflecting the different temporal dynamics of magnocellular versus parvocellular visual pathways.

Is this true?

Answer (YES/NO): NO